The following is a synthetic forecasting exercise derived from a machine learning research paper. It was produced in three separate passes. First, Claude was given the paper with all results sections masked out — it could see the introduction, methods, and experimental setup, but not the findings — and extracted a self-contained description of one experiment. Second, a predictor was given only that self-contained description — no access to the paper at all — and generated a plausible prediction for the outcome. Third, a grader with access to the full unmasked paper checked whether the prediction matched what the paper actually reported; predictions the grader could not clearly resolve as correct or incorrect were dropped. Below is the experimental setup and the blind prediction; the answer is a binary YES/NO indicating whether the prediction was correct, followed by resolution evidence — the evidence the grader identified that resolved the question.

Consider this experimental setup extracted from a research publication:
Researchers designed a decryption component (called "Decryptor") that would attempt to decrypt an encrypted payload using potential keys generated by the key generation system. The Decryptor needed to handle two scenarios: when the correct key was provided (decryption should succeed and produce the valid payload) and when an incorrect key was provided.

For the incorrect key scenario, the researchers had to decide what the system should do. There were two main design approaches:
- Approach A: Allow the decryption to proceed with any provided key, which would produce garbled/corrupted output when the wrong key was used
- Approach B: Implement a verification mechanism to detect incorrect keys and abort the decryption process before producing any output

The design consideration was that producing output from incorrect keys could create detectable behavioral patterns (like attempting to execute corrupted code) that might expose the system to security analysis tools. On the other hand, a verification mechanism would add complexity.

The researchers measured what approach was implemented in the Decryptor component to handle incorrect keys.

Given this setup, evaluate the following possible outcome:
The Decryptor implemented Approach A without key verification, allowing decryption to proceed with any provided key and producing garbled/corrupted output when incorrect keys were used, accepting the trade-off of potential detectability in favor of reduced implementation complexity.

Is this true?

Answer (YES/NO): NO